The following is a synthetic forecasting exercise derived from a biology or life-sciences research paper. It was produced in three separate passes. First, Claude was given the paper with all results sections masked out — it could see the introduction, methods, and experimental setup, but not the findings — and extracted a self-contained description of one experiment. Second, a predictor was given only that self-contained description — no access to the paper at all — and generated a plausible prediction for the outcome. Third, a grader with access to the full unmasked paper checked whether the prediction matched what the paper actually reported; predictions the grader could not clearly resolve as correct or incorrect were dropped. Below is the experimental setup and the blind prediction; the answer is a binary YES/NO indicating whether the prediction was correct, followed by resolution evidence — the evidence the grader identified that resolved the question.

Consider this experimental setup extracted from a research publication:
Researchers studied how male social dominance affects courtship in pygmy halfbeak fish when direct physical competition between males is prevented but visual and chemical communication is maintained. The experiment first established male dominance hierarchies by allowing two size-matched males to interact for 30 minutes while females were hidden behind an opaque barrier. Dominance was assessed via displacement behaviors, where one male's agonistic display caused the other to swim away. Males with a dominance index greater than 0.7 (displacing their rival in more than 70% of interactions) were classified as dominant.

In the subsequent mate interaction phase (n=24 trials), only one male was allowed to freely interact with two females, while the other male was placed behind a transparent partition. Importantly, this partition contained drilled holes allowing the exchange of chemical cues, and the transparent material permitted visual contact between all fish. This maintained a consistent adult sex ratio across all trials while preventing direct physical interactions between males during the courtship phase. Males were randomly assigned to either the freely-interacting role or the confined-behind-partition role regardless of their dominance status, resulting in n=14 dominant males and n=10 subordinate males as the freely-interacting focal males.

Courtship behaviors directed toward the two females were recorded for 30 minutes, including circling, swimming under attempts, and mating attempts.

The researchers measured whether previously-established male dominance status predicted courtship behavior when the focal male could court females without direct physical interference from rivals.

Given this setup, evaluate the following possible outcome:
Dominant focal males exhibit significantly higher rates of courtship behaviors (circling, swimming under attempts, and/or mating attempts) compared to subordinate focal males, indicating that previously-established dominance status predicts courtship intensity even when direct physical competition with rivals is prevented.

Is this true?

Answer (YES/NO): NO